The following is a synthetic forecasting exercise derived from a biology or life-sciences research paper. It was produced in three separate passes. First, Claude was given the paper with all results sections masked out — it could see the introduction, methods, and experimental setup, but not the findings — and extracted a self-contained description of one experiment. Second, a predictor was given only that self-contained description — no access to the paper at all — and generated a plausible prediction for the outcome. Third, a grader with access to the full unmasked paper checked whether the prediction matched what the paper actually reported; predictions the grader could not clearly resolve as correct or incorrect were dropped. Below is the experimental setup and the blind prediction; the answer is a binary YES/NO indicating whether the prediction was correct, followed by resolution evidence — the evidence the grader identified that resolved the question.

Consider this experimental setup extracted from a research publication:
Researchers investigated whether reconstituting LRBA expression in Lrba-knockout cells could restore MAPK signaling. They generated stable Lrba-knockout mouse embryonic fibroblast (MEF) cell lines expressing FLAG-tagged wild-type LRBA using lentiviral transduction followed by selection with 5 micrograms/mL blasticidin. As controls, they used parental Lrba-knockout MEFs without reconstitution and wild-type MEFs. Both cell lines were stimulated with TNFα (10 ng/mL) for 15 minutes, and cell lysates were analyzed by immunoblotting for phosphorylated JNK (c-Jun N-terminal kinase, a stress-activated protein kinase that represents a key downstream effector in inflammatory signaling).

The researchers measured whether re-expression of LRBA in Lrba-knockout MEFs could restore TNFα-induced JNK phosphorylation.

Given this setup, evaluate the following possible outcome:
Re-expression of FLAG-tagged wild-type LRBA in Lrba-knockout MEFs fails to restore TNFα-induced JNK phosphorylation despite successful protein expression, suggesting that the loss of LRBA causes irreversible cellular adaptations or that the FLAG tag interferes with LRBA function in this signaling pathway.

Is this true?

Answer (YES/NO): NO